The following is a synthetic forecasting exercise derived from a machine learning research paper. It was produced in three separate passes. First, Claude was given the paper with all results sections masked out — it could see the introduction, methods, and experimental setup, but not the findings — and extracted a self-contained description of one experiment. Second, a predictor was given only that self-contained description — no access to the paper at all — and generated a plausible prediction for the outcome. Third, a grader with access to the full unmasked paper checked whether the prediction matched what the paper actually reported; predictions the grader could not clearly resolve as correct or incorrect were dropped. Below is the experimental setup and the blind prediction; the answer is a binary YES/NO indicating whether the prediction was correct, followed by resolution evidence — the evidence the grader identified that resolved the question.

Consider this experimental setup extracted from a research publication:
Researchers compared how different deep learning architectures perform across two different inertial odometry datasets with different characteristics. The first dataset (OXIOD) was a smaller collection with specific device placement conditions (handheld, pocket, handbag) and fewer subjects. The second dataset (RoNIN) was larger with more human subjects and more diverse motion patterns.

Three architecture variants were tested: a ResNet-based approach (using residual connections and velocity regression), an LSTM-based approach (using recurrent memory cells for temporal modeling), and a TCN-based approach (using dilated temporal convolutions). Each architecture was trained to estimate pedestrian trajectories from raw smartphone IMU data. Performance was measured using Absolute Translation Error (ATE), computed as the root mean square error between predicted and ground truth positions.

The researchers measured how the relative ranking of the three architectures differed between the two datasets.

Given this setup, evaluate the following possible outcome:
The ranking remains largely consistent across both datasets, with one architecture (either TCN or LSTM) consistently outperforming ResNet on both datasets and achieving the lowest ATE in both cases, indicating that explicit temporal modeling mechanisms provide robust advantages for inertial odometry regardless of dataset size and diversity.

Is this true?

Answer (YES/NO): NO